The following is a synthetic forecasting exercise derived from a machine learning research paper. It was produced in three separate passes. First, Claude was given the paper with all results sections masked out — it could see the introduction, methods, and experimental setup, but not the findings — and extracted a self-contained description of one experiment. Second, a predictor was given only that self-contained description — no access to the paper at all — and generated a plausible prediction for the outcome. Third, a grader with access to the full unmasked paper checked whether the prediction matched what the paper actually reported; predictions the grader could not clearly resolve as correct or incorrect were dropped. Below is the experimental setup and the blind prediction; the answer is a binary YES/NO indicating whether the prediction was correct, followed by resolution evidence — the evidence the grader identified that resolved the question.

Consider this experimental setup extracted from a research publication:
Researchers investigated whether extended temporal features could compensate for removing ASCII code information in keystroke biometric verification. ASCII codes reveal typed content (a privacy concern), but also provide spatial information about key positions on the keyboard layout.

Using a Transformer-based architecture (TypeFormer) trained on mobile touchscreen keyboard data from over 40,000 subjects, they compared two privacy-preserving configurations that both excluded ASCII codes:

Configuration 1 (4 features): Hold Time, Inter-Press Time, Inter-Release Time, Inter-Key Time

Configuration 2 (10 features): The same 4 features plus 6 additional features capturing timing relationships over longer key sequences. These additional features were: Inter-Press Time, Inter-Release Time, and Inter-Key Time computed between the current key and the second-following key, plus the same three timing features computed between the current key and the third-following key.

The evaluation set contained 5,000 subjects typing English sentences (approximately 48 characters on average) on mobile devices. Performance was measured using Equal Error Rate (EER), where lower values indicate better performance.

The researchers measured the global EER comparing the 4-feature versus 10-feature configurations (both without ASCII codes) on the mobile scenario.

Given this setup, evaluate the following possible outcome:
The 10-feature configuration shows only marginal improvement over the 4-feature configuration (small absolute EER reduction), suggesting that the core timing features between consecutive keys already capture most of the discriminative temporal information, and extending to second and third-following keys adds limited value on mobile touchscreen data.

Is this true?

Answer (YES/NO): NO